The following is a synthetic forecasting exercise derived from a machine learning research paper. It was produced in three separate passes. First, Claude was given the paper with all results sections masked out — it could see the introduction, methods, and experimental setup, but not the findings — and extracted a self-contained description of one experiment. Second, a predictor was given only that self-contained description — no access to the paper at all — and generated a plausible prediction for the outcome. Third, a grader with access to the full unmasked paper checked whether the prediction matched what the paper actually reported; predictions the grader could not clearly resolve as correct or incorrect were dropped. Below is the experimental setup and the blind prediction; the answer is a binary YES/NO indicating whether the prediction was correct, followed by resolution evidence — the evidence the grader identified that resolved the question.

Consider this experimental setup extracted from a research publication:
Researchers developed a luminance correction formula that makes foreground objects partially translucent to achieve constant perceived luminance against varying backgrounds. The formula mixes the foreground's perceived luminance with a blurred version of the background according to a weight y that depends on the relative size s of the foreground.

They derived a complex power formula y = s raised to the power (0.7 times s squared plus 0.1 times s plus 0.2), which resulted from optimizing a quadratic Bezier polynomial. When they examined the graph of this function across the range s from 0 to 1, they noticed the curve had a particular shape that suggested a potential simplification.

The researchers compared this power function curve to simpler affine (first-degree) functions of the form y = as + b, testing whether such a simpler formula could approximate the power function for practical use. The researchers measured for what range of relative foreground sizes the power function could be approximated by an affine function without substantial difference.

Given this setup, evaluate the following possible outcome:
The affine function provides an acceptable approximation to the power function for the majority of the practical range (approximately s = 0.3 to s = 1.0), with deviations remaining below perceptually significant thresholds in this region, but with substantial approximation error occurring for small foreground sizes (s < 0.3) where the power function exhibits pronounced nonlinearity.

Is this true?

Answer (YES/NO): NO